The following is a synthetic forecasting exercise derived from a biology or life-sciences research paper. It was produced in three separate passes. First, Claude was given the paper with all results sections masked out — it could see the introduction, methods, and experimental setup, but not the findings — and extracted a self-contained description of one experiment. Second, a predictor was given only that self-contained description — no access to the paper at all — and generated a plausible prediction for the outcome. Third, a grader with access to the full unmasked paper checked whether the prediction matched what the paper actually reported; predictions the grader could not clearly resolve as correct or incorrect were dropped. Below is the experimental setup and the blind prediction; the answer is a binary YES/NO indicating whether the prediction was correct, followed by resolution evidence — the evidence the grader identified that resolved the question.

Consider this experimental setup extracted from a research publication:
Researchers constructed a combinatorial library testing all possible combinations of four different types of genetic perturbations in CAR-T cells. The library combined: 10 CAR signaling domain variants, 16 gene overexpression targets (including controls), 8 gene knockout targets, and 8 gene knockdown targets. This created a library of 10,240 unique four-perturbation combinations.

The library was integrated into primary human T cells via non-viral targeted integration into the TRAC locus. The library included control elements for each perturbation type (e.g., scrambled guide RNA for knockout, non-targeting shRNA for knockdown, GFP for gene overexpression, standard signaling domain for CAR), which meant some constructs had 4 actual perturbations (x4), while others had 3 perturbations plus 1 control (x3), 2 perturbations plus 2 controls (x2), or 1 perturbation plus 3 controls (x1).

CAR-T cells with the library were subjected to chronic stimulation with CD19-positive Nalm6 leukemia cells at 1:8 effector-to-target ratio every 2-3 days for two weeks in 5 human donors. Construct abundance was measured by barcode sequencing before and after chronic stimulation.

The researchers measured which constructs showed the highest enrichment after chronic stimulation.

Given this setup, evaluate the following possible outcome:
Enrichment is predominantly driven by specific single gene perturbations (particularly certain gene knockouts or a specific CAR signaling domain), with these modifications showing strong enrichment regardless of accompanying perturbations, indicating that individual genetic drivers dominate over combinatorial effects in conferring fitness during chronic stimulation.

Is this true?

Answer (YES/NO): NO